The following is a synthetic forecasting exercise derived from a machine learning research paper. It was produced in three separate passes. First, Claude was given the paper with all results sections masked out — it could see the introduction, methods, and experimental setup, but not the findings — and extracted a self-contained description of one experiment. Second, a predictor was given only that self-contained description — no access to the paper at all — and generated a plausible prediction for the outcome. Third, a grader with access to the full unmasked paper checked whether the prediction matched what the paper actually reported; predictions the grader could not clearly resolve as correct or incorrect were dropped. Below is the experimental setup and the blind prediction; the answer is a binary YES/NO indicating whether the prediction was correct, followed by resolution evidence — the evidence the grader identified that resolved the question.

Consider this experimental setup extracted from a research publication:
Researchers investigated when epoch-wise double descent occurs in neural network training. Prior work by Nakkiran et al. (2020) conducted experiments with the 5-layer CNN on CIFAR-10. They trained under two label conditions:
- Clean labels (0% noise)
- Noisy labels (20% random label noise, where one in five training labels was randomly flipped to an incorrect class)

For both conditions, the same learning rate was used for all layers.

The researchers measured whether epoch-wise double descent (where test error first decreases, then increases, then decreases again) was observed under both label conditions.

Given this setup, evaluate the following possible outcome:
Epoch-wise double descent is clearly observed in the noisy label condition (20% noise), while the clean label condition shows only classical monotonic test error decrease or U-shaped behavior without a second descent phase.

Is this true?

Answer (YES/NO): YES